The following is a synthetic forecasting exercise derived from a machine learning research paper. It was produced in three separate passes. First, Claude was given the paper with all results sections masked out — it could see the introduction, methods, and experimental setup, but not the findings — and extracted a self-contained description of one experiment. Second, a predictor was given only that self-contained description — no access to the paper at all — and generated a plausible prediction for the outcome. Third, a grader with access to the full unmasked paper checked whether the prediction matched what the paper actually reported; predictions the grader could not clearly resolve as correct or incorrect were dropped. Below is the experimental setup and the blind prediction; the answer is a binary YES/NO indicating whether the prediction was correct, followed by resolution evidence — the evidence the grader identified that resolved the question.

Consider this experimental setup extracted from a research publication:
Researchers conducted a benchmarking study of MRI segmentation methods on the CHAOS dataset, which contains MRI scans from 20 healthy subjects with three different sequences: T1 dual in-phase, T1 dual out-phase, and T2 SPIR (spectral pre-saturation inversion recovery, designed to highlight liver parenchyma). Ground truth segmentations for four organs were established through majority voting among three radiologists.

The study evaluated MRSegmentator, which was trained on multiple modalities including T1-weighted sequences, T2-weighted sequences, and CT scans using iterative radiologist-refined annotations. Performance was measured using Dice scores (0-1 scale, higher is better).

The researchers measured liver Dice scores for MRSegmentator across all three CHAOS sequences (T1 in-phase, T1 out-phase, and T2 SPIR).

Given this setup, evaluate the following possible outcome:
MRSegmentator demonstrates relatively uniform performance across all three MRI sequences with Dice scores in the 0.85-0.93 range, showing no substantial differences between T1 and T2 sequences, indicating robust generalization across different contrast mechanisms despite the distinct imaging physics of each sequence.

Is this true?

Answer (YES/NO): YES